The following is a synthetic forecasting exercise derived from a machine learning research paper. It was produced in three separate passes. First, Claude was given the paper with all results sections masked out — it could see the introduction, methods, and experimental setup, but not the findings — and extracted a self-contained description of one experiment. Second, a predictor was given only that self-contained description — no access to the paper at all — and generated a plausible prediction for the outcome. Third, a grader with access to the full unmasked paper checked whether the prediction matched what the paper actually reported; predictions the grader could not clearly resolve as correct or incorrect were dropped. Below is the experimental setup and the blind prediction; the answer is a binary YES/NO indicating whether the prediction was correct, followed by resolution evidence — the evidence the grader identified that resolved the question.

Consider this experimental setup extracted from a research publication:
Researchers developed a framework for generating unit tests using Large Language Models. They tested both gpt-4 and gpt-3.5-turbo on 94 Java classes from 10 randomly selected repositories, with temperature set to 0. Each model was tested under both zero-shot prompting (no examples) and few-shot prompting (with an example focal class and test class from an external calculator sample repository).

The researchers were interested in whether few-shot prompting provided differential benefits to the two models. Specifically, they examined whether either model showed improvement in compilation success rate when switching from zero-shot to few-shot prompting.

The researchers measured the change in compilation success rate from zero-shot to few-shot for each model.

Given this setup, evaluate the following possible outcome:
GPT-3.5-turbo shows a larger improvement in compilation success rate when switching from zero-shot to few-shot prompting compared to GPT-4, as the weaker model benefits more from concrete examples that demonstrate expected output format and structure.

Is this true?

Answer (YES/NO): YES